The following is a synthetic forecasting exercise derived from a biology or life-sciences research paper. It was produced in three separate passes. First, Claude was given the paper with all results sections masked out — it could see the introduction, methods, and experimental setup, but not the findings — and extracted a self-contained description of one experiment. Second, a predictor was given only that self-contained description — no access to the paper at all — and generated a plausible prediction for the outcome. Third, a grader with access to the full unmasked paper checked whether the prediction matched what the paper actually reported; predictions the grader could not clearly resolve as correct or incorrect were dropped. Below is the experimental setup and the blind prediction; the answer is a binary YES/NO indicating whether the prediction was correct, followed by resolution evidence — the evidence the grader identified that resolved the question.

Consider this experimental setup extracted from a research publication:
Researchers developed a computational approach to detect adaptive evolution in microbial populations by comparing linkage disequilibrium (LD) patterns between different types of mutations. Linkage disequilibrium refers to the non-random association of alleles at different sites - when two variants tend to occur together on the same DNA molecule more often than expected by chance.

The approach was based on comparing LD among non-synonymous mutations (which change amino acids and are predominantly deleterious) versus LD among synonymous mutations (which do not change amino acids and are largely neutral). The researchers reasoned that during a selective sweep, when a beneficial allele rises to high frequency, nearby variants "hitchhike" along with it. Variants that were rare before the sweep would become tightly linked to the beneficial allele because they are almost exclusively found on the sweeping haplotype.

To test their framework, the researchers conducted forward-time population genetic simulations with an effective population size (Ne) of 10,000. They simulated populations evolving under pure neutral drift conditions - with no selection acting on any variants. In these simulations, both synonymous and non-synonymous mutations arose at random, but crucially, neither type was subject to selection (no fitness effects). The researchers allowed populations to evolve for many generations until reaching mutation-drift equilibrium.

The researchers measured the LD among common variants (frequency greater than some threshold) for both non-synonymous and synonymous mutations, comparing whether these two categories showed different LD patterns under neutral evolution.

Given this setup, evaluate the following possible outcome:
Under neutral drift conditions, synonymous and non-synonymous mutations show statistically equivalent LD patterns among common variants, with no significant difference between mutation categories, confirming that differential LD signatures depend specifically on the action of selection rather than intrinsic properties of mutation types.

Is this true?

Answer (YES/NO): YES